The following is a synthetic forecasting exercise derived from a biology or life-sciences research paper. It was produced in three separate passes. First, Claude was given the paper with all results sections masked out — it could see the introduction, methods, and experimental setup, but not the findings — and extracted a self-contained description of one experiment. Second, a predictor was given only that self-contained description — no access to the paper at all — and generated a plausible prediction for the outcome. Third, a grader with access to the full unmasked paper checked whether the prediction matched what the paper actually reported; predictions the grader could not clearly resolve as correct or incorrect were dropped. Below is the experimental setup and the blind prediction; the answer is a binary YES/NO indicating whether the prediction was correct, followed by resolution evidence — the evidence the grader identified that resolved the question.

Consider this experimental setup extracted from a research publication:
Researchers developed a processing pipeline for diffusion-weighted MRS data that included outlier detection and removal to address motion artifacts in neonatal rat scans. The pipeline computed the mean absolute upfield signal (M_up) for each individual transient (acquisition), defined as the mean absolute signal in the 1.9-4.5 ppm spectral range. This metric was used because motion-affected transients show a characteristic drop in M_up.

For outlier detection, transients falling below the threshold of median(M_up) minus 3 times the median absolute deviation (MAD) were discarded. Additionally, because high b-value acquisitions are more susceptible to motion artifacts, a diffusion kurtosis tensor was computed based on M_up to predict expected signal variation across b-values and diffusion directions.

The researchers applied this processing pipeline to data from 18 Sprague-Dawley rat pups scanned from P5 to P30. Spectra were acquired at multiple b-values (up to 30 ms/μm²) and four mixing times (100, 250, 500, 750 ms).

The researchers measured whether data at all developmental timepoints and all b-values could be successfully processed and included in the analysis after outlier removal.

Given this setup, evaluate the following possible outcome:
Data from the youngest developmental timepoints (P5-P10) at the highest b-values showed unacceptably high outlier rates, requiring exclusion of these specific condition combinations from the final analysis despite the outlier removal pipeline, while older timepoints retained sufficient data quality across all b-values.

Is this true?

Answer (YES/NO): NO